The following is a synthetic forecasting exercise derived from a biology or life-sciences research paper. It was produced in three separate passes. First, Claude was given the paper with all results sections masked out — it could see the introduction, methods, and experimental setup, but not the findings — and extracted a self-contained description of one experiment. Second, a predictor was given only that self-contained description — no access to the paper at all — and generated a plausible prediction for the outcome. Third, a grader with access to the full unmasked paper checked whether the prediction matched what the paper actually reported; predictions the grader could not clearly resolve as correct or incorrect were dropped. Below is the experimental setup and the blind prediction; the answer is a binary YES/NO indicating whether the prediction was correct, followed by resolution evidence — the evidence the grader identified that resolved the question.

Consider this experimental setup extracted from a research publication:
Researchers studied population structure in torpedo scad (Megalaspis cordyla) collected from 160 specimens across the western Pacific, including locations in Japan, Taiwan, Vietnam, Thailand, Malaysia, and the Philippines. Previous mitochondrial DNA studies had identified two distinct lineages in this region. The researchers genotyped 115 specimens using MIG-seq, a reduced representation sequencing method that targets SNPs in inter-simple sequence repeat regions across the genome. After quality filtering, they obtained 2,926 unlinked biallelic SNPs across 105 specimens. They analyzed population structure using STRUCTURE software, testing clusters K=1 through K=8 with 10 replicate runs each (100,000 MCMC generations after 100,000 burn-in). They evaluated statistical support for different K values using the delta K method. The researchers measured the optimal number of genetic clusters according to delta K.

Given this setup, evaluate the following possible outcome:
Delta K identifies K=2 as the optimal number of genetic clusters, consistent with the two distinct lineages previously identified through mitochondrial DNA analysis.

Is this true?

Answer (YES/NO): YES